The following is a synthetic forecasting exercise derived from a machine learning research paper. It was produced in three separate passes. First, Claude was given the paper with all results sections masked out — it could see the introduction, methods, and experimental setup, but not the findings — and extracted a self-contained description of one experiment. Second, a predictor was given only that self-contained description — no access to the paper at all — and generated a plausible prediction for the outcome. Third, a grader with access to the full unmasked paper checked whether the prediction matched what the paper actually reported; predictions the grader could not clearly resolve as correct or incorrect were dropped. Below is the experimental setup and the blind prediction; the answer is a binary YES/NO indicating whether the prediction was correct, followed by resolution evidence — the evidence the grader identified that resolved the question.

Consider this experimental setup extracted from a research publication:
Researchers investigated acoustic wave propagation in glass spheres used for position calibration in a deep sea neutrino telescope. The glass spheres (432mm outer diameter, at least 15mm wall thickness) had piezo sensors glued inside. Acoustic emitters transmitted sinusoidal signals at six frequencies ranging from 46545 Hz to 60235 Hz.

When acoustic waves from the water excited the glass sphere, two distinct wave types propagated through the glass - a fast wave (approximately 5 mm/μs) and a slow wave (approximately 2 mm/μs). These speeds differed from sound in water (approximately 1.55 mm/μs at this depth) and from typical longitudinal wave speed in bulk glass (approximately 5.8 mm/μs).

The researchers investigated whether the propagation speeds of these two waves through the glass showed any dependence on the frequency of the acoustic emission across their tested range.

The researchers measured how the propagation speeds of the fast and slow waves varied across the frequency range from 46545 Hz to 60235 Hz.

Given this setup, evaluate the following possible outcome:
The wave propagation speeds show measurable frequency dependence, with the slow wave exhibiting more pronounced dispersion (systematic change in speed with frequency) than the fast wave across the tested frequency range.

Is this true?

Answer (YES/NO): YES